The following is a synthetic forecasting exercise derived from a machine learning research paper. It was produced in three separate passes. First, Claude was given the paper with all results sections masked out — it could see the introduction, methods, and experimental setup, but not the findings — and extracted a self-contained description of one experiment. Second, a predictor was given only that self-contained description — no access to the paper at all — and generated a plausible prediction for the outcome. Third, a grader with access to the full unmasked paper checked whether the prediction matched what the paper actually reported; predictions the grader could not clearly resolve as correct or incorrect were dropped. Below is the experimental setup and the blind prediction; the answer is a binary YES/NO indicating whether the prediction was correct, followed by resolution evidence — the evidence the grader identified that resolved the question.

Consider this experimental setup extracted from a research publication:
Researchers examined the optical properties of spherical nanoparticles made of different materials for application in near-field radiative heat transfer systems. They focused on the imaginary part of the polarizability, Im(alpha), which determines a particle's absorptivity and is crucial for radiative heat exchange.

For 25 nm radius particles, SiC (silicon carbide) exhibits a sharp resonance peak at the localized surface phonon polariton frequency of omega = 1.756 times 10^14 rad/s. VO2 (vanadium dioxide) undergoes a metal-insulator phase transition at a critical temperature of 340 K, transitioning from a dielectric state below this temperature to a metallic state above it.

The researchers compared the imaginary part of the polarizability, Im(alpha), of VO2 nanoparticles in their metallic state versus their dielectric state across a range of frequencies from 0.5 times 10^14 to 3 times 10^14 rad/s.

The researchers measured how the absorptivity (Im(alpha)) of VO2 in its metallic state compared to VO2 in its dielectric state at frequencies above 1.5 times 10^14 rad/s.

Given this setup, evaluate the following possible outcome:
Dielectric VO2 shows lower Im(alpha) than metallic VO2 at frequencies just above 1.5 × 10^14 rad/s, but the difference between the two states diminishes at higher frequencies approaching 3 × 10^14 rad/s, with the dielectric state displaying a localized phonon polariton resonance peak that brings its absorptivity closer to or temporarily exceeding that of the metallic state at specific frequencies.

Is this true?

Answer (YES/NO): NO